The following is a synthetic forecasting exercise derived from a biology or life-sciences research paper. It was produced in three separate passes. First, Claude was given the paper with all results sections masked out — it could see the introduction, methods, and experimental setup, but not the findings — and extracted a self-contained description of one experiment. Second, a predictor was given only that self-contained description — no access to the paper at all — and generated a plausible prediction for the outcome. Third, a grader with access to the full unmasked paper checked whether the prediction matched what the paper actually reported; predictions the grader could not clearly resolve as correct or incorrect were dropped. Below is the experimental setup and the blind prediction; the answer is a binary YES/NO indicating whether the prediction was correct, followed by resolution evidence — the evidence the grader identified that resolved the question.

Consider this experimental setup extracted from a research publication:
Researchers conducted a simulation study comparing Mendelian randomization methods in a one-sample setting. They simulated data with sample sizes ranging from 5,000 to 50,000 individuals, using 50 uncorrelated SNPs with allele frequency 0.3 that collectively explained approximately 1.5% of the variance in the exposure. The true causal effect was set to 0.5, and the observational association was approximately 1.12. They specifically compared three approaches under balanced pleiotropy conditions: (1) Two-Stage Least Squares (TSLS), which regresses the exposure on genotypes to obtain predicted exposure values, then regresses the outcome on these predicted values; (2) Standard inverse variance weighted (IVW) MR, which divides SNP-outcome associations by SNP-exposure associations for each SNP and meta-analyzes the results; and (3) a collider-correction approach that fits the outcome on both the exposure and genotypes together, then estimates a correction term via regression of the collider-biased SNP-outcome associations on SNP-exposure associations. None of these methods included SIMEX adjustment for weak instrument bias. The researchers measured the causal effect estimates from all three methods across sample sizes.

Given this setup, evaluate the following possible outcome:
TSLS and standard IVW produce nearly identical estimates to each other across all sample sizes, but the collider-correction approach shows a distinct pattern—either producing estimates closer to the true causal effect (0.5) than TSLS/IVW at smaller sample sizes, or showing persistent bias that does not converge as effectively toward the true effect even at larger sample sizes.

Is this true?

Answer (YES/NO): NO